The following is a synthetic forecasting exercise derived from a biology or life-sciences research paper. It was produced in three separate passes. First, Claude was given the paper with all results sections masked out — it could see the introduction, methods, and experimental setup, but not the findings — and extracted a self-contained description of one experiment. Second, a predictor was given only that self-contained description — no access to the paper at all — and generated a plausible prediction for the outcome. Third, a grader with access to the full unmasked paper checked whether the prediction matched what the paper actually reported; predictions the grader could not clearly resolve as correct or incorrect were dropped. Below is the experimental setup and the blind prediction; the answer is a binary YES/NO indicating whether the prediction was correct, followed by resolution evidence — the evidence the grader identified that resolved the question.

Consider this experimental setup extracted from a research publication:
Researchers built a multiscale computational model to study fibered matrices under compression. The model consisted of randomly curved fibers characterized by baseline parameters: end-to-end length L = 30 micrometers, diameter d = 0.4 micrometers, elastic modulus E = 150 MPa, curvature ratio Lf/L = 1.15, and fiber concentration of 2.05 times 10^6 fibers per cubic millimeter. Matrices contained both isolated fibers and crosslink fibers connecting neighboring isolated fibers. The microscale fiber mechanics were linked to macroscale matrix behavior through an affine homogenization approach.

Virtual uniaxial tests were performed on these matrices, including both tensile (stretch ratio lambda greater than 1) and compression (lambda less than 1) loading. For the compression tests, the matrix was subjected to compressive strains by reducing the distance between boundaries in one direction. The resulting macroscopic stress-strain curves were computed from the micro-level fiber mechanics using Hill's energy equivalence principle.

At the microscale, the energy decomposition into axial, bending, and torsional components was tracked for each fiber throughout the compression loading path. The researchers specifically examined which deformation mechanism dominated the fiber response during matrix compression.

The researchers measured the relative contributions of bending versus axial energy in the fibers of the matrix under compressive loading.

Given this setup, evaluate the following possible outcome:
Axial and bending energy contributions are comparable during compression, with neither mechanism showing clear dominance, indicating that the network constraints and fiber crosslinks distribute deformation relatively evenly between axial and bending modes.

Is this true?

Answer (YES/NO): NO